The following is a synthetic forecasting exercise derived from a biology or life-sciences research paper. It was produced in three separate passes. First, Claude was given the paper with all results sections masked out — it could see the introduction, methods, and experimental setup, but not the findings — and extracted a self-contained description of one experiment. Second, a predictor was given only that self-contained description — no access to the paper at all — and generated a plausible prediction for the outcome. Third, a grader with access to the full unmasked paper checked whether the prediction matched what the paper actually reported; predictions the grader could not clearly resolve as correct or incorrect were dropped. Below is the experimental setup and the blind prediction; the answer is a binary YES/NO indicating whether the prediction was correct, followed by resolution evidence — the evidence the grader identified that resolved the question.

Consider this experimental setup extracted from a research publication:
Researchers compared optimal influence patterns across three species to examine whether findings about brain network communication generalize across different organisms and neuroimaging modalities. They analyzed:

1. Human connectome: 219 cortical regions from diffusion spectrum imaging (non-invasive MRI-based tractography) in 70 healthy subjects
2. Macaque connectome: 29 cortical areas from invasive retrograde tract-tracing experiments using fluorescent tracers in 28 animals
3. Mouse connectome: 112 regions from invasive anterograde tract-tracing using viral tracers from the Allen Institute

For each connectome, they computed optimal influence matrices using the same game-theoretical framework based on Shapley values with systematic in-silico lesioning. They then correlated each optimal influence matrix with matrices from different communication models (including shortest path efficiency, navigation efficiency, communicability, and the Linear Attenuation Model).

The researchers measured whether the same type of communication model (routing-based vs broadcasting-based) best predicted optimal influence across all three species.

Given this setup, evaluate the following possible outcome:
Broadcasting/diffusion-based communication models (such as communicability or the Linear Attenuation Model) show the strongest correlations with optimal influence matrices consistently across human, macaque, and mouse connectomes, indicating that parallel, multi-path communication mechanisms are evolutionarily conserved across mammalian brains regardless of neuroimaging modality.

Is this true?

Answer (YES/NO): NO